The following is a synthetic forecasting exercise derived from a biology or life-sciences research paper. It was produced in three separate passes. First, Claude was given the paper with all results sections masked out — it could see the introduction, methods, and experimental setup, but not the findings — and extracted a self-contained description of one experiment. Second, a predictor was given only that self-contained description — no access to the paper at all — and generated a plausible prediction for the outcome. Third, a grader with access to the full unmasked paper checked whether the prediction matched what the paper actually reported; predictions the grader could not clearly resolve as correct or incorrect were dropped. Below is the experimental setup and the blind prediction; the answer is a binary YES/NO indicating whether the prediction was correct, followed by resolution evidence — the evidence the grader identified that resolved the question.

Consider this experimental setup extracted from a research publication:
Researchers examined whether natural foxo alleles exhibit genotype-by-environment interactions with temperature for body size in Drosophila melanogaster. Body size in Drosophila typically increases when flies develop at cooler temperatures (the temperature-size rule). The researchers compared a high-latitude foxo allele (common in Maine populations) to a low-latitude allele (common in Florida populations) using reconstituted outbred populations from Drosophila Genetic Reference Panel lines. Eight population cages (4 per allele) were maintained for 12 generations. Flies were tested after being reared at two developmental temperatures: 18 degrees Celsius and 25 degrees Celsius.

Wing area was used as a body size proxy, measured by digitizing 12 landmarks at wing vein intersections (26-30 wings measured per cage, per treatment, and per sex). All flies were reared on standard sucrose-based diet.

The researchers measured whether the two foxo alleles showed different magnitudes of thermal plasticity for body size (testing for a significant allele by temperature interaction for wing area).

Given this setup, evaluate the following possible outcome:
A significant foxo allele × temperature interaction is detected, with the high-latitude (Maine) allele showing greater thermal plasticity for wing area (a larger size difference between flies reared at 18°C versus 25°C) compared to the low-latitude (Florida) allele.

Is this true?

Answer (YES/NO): NO